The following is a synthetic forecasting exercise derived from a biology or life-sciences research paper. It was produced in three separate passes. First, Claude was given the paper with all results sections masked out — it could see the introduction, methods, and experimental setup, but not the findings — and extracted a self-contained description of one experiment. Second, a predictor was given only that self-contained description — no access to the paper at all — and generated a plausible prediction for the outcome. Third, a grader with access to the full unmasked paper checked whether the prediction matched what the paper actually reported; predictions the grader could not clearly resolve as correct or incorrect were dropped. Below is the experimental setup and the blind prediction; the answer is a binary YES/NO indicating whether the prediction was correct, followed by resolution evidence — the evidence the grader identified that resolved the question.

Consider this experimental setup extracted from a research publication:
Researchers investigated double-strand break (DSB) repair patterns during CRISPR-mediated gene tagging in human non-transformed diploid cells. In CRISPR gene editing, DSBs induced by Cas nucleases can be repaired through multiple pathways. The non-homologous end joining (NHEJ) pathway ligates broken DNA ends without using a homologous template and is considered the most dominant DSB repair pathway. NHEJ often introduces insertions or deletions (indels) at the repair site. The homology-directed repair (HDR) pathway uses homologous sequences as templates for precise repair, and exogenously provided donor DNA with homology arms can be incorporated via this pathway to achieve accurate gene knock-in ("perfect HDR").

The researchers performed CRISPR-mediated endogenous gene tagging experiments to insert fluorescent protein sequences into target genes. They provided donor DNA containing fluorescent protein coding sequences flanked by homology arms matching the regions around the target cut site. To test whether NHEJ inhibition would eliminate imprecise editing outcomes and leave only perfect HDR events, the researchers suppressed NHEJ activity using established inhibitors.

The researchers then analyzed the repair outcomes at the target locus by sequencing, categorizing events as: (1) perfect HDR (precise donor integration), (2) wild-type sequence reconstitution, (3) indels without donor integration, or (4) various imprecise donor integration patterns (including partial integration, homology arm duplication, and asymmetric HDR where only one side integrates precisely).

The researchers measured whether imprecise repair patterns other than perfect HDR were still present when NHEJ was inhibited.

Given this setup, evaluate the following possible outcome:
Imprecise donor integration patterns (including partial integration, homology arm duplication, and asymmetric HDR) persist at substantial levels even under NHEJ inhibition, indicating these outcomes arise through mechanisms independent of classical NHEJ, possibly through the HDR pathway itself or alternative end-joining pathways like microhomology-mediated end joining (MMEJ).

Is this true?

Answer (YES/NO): YES